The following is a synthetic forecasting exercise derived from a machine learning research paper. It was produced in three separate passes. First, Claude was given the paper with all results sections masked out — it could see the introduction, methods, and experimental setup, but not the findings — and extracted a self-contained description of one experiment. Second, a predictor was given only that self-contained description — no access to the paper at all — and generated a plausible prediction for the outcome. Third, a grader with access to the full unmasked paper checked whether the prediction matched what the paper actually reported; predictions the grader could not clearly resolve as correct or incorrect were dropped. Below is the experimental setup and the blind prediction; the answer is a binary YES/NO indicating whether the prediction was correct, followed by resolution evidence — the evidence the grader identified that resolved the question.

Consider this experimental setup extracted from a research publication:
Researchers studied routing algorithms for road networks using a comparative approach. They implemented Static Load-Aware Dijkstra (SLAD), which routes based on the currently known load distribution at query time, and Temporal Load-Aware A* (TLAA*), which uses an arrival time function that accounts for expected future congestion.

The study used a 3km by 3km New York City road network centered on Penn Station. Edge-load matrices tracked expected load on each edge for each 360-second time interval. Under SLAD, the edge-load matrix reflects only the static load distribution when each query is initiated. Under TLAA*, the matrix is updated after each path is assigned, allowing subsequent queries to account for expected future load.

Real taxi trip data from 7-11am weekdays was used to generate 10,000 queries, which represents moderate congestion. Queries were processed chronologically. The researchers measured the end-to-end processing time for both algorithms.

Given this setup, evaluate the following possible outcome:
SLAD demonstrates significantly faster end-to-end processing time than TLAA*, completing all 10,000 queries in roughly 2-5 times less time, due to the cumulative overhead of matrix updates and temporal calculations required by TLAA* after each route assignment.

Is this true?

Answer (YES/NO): NO